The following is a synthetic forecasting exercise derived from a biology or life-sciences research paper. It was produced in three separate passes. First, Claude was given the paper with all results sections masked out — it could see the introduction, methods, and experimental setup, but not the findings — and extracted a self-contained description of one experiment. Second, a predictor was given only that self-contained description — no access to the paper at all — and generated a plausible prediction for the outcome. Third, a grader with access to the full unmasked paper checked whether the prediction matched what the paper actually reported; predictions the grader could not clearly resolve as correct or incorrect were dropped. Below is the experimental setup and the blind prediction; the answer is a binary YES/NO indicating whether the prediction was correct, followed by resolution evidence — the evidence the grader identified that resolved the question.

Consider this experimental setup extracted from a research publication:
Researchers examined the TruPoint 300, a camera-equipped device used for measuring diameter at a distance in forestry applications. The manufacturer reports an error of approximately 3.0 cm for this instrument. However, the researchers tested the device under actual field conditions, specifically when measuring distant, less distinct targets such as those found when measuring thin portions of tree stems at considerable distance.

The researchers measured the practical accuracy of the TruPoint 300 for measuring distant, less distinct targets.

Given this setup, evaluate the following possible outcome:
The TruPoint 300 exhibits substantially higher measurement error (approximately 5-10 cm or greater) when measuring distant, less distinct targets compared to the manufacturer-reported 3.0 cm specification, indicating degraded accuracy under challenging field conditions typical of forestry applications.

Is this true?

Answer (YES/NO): YES